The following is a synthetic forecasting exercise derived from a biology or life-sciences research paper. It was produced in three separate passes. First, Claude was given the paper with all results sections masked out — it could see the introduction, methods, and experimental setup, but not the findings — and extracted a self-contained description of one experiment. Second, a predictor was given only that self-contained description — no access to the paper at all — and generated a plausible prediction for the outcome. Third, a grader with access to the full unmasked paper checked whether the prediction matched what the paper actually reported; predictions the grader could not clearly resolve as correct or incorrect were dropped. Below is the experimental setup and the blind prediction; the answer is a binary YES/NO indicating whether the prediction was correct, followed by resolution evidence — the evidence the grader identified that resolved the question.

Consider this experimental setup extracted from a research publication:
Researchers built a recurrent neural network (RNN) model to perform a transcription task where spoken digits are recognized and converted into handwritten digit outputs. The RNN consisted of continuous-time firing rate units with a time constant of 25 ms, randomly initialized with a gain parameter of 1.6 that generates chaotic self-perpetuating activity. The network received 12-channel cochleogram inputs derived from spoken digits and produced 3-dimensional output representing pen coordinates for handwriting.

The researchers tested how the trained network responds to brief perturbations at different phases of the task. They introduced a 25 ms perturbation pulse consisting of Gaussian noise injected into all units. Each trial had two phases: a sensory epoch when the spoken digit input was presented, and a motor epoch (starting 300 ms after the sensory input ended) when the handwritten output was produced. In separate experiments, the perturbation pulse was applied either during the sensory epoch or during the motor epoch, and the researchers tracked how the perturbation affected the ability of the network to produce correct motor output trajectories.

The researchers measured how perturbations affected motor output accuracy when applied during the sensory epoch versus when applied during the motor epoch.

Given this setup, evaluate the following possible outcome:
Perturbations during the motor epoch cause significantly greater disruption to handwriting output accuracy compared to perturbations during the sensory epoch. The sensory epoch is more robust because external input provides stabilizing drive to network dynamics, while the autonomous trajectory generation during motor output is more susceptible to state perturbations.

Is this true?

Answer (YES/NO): YES